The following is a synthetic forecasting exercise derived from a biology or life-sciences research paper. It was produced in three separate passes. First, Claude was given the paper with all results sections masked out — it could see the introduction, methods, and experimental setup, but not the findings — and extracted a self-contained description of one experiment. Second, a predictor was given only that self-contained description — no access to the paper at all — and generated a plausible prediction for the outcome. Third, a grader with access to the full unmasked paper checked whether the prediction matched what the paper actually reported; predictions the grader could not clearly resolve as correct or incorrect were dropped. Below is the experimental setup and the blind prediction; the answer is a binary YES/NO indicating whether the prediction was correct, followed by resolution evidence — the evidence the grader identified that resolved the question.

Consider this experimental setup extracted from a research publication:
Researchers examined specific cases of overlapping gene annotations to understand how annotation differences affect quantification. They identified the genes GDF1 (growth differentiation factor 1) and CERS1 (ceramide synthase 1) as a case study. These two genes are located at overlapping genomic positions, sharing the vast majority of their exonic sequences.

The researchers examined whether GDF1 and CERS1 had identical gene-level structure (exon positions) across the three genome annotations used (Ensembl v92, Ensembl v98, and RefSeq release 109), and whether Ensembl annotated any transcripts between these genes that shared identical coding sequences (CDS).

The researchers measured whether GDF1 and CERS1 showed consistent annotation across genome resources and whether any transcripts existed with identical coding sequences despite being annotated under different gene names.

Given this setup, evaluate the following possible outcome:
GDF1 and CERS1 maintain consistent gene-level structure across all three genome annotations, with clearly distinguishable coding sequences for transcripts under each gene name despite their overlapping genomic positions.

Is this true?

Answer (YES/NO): NO